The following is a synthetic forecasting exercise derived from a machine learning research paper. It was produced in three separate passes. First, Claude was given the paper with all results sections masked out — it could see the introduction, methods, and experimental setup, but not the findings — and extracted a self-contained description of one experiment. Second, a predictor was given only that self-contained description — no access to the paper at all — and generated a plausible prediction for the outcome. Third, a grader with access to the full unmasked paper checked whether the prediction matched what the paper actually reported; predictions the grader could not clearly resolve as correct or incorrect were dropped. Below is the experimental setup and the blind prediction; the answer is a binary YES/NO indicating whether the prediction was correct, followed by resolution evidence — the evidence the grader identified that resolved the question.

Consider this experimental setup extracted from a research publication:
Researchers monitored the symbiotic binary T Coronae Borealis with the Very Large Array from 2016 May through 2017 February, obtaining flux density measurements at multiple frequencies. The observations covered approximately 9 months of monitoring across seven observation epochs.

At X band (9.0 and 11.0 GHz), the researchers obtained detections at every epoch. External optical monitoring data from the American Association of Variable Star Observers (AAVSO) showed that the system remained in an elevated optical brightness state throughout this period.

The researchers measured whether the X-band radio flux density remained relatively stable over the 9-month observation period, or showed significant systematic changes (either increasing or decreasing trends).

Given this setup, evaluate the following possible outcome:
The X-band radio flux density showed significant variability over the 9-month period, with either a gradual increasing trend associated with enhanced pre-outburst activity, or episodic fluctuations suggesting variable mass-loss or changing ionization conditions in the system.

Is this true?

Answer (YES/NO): NO